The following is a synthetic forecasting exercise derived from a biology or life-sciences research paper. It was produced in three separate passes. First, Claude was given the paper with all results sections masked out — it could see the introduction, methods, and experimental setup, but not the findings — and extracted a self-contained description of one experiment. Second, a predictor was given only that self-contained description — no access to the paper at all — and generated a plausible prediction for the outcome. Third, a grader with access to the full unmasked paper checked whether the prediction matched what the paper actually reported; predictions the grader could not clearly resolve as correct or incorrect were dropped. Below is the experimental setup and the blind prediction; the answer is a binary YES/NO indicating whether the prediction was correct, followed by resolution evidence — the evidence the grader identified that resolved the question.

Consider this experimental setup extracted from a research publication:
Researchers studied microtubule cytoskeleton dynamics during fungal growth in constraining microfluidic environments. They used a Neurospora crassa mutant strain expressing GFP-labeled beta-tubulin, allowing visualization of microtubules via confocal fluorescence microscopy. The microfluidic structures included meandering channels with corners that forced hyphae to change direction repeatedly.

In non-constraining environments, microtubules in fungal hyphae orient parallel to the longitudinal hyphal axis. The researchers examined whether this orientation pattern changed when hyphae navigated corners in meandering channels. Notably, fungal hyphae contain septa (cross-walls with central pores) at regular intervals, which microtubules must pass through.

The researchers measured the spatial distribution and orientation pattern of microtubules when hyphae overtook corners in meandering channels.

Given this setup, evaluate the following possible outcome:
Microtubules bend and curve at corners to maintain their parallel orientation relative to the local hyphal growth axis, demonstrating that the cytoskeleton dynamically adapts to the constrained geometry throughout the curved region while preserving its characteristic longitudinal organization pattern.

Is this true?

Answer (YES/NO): NO